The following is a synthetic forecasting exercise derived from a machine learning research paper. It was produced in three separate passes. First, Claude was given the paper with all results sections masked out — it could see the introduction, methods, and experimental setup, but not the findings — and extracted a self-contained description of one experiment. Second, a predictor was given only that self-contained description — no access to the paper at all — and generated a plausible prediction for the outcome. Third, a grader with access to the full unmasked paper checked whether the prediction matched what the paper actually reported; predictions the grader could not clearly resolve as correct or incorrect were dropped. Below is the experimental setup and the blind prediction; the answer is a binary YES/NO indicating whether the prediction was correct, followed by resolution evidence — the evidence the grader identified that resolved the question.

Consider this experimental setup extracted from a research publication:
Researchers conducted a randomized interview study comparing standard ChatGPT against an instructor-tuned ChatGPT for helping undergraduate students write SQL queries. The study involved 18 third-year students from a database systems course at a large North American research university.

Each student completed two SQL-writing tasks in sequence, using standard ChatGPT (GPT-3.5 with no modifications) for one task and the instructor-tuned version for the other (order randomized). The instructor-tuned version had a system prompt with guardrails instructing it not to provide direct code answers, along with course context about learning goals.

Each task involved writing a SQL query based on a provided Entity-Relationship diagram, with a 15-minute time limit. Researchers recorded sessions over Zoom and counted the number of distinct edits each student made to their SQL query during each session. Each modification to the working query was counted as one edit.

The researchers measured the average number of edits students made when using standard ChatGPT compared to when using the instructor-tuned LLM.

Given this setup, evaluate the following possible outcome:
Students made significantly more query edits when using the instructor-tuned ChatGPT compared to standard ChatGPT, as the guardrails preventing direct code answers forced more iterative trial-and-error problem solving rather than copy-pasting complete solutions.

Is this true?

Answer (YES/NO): NO